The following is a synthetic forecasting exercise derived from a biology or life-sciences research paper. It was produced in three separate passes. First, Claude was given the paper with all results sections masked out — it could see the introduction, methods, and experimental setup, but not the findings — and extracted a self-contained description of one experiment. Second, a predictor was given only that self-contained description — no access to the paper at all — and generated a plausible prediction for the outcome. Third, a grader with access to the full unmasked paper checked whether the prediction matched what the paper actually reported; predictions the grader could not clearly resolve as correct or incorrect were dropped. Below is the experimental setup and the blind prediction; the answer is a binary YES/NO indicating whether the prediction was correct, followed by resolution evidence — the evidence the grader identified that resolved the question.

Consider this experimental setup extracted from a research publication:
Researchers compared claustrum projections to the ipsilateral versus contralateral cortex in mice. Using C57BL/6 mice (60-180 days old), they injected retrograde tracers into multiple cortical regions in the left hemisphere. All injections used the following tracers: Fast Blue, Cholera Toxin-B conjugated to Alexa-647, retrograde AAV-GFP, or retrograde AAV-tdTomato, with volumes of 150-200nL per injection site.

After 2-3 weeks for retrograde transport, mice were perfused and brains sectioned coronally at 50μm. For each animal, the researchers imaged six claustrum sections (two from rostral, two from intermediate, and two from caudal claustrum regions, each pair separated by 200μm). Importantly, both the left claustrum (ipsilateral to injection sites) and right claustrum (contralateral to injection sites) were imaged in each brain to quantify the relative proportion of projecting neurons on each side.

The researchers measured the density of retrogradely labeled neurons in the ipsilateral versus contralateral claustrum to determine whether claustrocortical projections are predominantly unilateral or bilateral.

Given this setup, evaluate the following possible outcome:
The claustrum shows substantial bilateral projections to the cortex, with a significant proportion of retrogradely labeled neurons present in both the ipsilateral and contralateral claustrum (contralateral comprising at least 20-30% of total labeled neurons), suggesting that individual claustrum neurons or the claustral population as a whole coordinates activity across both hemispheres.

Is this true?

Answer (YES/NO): NO